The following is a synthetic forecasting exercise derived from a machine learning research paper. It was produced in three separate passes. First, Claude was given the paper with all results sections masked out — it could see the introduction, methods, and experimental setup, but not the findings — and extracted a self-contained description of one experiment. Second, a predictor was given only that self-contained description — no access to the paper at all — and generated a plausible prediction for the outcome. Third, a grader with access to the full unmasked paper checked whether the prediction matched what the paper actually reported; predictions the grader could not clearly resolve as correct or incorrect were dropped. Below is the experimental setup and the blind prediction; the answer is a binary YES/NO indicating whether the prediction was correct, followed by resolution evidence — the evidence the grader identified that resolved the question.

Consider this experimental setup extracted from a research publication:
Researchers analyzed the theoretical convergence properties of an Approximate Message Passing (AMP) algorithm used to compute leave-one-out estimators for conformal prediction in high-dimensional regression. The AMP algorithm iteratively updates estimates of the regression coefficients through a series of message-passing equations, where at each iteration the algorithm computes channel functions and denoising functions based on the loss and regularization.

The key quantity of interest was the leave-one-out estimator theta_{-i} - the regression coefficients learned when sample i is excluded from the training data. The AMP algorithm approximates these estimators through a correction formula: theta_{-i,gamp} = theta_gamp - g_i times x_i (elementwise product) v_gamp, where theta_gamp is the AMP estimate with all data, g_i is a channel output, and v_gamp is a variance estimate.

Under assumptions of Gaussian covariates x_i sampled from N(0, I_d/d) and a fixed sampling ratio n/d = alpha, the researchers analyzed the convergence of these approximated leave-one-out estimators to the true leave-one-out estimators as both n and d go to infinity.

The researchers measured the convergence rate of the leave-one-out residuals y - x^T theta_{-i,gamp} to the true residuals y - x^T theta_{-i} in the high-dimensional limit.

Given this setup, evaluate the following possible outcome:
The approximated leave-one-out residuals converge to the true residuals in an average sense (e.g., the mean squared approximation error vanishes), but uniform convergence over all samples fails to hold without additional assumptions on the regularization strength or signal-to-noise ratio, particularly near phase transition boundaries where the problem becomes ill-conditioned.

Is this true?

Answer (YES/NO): NO